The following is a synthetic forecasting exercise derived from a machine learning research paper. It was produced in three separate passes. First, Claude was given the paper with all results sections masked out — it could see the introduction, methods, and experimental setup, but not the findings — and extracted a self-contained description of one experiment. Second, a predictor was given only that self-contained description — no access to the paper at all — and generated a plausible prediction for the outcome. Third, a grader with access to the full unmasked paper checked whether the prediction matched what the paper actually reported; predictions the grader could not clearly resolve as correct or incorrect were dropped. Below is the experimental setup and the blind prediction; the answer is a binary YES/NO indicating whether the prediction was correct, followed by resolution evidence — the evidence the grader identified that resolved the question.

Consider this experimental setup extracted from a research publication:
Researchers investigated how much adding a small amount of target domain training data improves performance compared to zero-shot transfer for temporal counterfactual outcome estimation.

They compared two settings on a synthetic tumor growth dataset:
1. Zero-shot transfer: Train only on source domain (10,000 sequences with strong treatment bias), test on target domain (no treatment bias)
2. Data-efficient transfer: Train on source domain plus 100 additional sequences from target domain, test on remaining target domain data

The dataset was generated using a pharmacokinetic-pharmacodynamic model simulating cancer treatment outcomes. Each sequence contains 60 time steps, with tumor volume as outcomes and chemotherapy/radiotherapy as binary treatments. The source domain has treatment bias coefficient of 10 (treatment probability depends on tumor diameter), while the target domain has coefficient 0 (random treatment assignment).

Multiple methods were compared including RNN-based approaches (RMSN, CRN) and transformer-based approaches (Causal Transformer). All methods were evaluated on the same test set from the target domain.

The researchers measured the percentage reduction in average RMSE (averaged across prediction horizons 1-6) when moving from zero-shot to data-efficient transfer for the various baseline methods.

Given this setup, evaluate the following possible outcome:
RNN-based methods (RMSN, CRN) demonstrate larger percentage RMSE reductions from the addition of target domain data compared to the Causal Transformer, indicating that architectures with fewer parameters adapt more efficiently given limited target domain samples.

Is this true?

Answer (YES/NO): NO